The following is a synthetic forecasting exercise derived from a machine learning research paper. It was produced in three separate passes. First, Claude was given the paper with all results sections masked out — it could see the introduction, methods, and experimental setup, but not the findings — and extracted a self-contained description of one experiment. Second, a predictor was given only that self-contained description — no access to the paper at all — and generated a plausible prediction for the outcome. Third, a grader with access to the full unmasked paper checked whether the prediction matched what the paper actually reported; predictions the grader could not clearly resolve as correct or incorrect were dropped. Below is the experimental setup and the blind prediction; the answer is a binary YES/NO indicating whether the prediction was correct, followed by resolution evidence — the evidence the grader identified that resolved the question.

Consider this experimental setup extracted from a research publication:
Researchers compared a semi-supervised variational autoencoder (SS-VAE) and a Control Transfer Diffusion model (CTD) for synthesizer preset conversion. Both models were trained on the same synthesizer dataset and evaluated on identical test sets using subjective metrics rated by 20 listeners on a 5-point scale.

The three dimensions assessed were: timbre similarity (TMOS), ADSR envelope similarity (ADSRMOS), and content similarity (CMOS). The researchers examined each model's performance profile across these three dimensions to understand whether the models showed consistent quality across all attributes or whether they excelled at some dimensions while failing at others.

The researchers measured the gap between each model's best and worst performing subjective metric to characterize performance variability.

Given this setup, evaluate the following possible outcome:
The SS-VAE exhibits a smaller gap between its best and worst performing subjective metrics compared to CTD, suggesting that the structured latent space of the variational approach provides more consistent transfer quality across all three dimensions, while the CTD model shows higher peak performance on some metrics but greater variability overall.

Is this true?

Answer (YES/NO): NO